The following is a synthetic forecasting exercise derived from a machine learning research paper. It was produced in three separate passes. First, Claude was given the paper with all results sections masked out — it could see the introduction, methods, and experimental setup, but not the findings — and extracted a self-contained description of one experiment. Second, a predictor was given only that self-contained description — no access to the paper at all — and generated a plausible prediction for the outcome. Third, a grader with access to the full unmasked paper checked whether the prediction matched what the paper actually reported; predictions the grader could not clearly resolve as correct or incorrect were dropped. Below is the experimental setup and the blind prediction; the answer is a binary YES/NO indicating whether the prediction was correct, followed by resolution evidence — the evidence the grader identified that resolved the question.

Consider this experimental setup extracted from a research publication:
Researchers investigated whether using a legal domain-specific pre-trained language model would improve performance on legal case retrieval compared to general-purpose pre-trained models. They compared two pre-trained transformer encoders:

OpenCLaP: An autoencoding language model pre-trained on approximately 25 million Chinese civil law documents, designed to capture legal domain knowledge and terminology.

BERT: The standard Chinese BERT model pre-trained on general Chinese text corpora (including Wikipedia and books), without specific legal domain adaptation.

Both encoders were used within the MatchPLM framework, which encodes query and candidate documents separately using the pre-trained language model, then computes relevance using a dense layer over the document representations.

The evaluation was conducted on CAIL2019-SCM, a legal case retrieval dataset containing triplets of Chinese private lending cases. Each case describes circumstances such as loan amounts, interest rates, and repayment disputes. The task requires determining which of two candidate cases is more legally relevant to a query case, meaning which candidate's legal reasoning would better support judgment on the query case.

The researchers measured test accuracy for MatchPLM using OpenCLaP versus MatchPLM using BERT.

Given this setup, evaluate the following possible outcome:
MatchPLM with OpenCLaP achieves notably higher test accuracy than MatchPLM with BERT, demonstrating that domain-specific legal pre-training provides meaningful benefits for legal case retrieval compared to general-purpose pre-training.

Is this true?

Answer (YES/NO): NO